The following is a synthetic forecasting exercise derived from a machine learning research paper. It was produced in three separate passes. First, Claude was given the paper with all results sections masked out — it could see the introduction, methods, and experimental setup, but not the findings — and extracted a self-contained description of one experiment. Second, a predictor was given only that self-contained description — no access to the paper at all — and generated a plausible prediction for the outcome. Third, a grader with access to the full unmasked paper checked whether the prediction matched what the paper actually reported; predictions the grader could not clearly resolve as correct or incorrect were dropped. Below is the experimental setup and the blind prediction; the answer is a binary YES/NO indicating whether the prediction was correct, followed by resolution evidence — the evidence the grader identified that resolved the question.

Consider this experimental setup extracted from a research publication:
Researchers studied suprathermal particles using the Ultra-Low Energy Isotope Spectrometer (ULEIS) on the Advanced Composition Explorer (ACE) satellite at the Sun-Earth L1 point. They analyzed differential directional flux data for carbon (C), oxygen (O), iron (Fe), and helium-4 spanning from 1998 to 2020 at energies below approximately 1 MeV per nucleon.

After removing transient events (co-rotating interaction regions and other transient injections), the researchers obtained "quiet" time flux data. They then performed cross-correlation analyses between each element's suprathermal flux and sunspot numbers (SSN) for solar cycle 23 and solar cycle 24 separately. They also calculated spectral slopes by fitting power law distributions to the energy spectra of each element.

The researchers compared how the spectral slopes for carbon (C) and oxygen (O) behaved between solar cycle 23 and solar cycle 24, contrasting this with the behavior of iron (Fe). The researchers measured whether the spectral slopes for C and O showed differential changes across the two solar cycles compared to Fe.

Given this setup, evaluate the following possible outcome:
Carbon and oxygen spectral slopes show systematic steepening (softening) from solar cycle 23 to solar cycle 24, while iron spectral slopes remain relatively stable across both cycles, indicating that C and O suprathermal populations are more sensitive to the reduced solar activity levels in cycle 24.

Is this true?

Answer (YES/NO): NO